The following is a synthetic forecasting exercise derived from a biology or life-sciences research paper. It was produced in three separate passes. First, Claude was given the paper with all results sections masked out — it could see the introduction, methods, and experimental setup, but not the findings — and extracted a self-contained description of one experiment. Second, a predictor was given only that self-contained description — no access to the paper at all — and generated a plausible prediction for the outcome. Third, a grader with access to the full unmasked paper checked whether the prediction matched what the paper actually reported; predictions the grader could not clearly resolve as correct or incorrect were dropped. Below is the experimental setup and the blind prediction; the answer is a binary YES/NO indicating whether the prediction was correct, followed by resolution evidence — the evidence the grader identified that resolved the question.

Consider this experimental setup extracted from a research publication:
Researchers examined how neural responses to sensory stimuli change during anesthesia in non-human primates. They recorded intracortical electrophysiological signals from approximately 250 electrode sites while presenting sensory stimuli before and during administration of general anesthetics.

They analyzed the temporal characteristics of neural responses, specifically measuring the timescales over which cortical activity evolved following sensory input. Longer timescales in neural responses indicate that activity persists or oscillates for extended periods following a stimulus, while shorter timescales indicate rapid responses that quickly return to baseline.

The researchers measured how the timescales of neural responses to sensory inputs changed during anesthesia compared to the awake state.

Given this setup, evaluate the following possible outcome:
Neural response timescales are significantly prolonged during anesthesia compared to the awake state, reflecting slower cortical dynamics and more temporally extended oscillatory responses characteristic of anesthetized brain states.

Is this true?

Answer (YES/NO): YES